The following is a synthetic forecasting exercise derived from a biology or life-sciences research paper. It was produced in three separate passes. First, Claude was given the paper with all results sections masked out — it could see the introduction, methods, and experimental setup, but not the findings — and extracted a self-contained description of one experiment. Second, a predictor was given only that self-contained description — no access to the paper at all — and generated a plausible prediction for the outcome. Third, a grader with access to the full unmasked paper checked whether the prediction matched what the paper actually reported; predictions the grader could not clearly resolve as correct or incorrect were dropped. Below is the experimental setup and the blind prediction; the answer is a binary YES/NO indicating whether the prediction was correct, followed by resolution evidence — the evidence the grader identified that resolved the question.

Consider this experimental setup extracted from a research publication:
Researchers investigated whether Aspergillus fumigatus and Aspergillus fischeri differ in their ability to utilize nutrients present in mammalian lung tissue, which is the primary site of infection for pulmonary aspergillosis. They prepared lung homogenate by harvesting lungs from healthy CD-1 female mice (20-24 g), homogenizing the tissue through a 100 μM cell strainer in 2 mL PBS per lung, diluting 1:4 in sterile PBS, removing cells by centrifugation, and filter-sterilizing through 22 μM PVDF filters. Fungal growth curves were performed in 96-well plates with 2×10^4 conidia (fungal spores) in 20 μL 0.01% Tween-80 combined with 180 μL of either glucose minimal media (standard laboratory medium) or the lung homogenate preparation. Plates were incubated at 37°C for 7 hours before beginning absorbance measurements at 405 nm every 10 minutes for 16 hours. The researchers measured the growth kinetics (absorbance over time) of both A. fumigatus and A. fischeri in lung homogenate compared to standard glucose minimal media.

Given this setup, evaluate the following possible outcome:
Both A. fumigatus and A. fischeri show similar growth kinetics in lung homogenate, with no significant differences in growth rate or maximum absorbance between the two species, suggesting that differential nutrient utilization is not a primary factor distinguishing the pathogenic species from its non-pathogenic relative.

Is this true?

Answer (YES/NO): YES